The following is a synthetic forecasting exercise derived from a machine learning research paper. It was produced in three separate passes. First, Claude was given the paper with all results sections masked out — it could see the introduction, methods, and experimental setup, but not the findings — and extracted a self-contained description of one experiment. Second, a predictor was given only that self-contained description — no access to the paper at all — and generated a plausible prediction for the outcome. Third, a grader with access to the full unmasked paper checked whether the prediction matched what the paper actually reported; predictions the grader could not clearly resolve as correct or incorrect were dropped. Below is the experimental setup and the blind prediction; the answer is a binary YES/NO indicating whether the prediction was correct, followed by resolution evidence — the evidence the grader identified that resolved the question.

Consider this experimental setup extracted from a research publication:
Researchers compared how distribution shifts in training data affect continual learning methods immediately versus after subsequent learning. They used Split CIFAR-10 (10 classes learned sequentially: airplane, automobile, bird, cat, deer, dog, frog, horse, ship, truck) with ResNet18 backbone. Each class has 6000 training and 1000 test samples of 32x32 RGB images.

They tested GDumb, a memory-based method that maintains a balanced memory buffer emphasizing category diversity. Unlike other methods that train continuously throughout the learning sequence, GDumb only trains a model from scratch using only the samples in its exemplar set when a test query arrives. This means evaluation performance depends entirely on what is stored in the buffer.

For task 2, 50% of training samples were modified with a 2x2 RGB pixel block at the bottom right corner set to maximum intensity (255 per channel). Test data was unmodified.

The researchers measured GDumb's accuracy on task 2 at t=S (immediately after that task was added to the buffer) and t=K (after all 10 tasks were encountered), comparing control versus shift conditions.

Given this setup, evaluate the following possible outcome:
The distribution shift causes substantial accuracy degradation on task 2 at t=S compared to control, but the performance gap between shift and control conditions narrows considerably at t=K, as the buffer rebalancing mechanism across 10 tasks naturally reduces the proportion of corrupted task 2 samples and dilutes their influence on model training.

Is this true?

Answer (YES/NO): NO